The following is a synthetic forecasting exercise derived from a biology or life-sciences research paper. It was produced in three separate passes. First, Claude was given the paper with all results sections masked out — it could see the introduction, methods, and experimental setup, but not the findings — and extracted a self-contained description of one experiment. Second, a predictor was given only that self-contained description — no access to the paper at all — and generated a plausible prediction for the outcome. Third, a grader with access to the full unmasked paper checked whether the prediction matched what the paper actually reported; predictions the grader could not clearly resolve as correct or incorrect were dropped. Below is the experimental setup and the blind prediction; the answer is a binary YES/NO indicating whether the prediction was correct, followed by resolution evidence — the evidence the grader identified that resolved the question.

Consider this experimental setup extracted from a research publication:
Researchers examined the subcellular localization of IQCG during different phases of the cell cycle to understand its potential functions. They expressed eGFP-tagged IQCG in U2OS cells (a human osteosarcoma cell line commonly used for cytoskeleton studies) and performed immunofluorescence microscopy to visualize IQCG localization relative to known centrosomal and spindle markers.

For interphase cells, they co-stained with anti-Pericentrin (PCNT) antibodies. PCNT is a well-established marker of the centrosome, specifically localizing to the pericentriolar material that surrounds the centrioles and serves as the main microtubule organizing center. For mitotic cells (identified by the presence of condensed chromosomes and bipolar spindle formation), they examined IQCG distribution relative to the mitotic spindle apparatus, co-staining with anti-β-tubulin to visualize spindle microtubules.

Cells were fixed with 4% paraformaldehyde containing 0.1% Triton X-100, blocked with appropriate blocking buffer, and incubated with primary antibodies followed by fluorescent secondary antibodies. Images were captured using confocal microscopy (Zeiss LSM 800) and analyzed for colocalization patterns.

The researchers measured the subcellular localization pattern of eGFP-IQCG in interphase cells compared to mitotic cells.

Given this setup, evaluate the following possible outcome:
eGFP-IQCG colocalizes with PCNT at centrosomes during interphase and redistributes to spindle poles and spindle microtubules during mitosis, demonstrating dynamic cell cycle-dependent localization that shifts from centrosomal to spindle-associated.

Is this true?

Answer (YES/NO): YES